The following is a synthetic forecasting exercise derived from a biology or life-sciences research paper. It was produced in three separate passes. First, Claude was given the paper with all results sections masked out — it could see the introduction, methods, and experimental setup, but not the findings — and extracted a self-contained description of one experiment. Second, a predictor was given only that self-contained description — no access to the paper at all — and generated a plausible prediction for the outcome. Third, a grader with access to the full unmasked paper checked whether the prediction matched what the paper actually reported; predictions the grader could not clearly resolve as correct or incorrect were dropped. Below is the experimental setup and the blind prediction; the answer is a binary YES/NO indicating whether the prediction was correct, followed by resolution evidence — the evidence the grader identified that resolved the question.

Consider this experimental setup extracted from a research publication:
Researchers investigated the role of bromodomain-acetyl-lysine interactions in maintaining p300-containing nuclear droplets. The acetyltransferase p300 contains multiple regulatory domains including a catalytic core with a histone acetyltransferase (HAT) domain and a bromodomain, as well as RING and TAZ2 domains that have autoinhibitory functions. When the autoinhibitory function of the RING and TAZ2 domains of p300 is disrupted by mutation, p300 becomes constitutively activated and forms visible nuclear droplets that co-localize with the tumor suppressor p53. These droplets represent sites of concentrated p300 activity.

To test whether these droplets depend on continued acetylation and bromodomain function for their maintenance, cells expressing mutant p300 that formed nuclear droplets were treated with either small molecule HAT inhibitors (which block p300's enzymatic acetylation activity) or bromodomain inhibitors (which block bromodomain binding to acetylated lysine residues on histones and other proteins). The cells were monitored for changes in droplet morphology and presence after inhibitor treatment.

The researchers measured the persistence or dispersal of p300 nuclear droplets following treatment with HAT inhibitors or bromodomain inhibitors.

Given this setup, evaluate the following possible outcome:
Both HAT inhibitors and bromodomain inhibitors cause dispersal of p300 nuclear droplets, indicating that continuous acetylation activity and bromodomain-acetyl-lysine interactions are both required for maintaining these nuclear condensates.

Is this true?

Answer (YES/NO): YES